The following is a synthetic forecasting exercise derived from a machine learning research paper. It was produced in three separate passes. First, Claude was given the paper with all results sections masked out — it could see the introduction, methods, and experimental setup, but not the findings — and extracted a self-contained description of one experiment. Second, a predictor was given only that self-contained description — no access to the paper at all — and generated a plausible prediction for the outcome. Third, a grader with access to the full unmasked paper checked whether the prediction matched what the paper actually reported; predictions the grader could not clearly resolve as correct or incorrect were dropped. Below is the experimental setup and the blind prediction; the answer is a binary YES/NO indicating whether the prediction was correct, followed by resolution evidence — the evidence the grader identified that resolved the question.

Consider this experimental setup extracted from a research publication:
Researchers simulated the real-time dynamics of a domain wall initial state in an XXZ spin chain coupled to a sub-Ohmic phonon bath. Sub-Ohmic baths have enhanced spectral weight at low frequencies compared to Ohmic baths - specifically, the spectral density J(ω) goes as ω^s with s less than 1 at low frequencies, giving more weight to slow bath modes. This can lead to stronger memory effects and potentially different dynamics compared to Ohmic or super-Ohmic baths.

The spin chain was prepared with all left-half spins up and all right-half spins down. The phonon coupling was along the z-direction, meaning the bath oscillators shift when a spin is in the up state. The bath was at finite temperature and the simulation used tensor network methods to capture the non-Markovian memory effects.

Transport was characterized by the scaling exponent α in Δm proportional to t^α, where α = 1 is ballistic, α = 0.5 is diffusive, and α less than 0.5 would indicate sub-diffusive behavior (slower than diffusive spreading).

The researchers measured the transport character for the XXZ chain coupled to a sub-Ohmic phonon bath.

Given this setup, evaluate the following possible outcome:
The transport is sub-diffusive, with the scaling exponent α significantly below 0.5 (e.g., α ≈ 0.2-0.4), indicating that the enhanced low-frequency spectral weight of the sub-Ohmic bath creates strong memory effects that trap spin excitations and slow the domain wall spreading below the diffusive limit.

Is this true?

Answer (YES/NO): NO